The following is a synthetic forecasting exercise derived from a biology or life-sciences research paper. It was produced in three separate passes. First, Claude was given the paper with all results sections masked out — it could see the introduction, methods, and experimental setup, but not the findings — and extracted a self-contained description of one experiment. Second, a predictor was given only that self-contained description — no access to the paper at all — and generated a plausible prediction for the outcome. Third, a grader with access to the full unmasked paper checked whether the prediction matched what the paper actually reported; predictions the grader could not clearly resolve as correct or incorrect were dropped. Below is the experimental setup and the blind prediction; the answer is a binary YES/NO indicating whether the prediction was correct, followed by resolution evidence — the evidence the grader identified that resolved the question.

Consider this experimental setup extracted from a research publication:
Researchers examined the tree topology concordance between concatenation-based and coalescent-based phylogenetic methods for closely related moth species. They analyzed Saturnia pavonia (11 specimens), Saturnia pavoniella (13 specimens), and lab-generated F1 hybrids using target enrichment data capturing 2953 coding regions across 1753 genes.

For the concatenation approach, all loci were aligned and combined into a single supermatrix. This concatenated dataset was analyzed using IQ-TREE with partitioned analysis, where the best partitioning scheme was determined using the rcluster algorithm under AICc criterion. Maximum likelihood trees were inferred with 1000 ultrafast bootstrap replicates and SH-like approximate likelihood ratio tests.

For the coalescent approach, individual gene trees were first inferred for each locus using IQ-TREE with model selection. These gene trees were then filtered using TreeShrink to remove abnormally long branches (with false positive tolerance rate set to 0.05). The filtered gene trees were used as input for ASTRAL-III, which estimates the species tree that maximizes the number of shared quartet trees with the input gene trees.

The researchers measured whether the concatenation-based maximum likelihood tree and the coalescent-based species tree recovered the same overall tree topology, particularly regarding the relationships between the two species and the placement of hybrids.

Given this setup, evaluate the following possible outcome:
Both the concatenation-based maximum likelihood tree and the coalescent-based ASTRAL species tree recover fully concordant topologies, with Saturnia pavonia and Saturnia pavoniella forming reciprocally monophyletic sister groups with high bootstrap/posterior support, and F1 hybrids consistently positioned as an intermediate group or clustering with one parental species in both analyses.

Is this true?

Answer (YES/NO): NO